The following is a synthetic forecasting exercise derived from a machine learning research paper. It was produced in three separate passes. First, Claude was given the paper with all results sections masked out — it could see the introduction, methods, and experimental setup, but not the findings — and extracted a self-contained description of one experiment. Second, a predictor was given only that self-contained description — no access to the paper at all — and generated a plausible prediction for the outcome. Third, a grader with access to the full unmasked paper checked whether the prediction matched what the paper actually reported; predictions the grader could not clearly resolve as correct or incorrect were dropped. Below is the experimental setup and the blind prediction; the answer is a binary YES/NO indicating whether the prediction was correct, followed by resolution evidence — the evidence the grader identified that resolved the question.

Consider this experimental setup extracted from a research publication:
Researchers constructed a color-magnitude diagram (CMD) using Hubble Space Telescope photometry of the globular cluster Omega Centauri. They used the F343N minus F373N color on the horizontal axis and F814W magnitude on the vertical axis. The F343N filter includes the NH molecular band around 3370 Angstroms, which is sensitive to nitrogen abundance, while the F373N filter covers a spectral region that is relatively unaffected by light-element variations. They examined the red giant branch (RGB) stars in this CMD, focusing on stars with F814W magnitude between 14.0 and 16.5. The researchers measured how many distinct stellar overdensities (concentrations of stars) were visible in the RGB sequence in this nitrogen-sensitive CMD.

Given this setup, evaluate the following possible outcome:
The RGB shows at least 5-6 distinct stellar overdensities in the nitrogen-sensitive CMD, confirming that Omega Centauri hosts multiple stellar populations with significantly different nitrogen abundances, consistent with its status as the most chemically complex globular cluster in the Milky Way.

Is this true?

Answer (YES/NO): NO